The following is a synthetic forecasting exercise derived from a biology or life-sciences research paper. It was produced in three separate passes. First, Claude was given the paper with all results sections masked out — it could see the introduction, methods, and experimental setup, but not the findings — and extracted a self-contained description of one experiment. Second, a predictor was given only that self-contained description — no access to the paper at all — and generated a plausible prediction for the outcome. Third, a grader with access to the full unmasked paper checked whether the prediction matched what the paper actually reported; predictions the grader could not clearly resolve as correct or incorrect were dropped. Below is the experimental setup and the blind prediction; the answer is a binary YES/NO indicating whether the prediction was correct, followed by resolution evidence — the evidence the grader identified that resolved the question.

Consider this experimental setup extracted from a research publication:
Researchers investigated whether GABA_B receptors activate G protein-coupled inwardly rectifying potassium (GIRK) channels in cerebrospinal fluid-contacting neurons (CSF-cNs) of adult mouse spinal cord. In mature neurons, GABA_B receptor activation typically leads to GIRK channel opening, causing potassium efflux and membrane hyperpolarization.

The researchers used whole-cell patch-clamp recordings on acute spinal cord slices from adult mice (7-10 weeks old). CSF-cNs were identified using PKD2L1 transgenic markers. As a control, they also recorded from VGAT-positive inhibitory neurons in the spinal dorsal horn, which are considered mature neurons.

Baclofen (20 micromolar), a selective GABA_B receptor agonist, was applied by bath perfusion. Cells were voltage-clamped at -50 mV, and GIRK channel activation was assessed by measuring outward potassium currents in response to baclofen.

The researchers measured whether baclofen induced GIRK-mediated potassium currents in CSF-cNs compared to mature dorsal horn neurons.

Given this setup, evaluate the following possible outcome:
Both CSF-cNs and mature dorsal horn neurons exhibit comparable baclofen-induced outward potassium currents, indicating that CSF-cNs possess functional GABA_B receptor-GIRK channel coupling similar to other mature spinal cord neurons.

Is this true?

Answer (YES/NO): NO